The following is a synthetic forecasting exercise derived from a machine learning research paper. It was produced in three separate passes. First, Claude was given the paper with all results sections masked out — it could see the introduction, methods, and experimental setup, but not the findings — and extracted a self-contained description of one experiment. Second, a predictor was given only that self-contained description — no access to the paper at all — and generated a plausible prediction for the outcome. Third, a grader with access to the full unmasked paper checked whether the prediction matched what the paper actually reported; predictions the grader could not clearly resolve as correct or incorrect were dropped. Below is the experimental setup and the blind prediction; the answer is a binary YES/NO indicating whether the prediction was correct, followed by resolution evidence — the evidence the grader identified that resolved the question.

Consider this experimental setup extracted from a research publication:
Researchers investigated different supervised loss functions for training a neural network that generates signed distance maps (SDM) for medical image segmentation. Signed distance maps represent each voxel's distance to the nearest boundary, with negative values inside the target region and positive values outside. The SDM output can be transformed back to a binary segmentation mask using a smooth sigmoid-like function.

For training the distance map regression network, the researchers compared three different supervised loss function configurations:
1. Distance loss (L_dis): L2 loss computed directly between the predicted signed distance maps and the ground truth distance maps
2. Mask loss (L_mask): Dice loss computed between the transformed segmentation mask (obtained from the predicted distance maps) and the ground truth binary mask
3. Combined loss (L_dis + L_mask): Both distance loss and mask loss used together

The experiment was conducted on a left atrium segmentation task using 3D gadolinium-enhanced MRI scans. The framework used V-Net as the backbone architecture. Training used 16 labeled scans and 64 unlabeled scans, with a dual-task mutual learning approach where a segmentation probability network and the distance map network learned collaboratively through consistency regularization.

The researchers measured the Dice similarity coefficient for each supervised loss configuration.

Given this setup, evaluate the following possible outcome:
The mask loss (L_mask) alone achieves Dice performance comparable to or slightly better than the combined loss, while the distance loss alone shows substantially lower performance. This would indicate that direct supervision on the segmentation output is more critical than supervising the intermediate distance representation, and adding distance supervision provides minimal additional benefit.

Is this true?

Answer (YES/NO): NO